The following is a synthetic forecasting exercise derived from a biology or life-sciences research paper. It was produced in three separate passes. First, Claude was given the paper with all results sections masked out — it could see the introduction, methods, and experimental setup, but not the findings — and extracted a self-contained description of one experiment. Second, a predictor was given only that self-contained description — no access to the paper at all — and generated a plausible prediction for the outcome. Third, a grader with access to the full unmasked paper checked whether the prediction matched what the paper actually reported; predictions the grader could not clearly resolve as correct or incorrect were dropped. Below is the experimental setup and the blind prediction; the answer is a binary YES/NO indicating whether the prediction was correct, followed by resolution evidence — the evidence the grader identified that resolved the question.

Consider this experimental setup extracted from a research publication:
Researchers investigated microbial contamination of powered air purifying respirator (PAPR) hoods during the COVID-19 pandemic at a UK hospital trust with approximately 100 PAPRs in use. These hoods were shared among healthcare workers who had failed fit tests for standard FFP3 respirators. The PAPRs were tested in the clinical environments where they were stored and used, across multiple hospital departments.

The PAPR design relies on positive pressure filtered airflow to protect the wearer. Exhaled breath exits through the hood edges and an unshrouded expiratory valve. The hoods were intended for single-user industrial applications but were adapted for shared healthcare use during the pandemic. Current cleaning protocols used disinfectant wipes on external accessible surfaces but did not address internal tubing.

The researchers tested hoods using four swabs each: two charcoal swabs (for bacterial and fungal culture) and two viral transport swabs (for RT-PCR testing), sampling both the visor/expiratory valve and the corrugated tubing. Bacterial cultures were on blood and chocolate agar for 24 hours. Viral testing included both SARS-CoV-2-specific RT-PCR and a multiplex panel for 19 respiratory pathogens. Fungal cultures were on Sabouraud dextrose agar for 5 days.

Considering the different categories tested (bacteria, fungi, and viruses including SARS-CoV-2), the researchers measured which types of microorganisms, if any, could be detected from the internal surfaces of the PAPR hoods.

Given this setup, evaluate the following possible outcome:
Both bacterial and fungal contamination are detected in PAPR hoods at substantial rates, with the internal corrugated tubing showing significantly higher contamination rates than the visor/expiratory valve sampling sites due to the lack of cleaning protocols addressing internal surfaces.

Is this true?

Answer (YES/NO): NO